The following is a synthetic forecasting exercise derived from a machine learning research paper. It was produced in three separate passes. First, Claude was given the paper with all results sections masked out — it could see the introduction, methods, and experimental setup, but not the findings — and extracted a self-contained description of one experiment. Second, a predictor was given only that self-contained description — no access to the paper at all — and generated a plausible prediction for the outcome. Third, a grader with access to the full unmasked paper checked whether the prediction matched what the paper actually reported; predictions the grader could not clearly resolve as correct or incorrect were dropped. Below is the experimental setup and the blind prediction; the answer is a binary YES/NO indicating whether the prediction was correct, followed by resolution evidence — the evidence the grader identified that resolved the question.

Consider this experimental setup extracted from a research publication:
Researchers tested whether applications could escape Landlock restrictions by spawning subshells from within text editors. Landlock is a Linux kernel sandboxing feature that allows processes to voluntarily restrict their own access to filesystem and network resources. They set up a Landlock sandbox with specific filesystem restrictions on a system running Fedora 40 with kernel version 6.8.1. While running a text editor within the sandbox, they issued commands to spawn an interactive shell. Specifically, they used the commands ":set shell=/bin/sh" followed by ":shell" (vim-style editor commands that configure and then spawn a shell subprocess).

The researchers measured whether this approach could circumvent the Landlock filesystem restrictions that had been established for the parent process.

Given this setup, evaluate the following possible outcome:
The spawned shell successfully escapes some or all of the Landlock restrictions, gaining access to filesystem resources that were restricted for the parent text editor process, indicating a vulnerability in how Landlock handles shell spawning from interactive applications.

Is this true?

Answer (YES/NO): NO